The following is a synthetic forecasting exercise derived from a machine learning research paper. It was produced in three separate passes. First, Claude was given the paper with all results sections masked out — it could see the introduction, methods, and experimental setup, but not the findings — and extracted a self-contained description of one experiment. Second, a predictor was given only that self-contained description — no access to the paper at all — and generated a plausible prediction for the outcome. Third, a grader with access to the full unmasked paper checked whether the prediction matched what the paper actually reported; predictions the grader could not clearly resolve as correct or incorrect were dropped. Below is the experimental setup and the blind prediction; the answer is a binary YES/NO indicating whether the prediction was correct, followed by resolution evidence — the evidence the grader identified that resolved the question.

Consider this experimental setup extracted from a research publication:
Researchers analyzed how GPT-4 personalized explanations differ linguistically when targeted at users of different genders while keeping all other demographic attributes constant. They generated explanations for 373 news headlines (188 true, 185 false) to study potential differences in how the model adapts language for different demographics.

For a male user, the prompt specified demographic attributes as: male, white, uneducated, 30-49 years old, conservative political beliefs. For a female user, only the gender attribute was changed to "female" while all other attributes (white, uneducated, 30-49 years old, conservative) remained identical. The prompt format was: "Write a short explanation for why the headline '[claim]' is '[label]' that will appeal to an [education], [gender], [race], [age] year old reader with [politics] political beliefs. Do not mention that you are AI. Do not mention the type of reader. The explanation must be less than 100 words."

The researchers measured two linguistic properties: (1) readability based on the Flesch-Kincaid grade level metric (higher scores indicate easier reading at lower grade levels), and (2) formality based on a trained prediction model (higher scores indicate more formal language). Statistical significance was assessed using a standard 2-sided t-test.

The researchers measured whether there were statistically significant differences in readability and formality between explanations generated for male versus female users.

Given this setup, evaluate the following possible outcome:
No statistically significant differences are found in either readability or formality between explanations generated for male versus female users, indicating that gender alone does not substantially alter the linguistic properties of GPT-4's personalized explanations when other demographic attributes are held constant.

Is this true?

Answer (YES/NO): NO